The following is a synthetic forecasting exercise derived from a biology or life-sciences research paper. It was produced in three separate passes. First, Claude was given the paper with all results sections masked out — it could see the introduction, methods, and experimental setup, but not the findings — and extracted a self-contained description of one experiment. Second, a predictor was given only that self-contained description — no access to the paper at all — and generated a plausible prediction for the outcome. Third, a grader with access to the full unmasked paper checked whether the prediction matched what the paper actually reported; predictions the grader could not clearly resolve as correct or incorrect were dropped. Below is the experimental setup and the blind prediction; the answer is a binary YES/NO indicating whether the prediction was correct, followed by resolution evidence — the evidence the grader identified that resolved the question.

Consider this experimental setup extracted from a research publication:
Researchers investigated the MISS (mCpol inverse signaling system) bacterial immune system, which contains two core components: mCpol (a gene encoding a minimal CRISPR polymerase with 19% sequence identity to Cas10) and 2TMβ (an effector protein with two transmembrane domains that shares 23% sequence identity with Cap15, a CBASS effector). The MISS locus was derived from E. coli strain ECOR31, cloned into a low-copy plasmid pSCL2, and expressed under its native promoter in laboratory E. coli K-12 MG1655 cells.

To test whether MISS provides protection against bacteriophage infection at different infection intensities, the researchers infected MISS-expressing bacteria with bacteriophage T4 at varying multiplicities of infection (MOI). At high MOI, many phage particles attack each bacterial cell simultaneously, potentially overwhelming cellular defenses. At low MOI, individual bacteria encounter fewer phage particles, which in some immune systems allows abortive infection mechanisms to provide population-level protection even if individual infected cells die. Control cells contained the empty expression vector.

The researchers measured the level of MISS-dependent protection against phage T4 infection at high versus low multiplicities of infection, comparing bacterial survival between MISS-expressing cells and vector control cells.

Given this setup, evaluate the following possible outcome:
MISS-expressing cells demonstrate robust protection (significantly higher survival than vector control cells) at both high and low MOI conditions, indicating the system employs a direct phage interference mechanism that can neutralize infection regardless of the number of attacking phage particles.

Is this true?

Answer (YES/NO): NO